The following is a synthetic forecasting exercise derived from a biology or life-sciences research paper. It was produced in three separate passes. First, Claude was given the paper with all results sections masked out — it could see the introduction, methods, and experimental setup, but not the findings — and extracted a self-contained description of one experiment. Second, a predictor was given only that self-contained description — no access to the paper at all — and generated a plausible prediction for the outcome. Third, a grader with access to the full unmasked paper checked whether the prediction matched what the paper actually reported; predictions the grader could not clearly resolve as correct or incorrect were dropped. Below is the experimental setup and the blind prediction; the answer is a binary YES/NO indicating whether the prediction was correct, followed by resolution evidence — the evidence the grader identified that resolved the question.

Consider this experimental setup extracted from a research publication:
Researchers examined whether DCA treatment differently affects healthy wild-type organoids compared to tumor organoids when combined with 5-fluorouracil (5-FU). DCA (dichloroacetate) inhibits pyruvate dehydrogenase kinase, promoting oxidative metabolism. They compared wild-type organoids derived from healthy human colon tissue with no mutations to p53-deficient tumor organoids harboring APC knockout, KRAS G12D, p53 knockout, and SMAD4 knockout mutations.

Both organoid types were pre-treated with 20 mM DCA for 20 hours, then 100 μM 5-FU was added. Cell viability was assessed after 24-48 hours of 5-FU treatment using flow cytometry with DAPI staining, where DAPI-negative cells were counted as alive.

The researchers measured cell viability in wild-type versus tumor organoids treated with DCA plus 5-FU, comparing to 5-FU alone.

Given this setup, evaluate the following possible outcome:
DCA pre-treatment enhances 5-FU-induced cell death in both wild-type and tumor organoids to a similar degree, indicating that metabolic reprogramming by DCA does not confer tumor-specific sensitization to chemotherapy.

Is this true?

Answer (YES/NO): NO